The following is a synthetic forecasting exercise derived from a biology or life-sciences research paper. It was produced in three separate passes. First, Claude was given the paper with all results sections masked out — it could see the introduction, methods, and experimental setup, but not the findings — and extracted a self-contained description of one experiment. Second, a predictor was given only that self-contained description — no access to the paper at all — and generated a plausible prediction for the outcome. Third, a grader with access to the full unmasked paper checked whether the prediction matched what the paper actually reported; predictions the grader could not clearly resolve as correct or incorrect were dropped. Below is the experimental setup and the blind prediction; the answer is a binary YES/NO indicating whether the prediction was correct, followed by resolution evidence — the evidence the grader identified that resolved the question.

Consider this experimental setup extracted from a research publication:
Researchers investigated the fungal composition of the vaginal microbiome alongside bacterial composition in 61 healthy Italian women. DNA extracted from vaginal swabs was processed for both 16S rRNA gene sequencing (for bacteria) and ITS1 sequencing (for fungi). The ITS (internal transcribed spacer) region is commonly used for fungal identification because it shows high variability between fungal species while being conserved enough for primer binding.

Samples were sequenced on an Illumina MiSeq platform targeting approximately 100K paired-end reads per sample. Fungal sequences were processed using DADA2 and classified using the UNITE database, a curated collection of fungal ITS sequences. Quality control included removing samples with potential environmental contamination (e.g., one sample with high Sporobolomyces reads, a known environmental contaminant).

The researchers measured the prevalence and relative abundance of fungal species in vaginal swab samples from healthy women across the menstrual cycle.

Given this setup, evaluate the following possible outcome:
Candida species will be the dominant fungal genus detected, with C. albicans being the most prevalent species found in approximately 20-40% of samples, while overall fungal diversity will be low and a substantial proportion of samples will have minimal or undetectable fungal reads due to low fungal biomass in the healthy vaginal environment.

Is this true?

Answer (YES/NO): NO